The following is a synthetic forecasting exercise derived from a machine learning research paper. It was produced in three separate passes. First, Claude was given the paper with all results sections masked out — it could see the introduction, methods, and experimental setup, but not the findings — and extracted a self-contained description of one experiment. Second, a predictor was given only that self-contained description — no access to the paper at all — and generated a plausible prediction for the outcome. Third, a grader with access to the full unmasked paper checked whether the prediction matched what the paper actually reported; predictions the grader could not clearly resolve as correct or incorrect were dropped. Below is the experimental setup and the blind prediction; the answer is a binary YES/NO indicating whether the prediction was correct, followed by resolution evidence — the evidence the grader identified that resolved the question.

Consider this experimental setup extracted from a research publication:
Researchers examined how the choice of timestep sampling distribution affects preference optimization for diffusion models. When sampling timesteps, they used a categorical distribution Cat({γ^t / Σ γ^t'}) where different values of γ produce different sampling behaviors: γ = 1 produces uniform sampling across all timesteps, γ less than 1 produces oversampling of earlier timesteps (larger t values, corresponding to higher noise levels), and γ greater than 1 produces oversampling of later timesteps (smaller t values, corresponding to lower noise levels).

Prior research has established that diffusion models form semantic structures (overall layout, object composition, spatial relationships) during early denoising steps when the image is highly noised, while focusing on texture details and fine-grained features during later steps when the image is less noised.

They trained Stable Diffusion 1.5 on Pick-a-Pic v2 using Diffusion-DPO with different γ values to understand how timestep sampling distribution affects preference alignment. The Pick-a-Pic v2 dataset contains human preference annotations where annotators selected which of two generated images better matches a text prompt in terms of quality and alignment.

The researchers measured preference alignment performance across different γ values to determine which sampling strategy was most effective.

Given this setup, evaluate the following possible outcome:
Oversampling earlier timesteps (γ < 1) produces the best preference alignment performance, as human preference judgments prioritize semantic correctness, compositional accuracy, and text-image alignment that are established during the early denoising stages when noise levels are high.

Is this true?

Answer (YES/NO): NO